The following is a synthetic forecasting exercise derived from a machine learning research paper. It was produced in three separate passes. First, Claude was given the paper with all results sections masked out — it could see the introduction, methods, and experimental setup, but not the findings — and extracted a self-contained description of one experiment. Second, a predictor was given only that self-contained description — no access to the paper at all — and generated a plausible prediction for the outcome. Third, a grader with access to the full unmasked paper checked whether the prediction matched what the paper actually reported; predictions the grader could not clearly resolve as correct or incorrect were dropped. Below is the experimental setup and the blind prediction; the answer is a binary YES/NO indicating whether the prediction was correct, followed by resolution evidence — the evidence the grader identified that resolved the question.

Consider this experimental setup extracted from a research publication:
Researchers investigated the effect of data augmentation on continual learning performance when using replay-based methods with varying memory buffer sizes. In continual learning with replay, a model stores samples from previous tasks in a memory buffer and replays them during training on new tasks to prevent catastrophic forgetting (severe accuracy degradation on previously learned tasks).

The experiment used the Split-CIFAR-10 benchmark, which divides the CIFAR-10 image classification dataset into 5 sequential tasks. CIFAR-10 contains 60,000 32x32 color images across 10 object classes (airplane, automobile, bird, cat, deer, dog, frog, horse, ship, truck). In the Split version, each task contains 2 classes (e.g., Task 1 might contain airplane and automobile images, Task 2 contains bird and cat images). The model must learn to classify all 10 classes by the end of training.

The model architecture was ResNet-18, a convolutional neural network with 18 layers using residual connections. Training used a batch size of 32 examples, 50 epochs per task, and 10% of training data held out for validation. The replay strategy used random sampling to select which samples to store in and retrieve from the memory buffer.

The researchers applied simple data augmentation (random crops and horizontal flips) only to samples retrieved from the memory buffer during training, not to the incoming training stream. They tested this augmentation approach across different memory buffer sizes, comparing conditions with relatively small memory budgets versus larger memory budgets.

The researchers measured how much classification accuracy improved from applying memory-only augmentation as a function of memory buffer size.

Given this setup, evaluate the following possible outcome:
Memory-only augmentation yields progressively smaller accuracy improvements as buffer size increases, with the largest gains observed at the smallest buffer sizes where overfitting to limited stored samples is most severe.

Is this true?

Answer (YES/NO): NO